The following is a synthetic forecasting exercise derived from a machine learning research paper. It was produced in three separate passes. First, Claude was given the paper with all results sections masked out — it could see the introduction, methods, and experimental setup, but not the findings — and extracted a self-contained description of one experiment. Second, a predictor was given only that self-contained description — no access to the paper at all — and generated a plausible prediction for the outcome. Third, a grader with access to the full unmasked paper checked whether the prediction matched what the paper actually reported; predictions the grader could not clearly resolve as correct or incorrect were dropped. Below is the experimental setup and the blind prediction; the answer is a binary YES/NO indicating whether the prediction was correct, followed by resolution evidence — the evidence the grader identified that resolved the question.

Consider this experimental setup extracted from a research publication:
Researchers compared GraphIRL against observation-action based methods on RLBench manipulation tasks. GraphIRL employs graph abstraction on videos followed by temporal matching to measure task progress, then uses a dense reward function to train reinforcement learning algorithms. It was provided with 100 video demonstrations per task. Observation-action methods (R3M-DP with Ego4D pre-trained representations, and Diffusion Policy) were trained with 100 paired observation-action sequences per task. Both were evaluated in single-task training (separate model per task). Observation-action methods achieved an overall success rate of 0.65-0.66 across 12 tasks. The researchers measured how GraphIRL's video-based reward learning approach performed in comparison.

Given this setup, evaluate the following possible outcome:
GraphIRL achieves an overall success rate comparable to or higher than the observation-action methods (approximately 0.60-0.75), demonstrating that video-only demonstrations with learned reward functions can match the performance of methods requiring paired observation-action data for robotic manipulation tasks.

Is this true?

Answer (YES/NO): NO